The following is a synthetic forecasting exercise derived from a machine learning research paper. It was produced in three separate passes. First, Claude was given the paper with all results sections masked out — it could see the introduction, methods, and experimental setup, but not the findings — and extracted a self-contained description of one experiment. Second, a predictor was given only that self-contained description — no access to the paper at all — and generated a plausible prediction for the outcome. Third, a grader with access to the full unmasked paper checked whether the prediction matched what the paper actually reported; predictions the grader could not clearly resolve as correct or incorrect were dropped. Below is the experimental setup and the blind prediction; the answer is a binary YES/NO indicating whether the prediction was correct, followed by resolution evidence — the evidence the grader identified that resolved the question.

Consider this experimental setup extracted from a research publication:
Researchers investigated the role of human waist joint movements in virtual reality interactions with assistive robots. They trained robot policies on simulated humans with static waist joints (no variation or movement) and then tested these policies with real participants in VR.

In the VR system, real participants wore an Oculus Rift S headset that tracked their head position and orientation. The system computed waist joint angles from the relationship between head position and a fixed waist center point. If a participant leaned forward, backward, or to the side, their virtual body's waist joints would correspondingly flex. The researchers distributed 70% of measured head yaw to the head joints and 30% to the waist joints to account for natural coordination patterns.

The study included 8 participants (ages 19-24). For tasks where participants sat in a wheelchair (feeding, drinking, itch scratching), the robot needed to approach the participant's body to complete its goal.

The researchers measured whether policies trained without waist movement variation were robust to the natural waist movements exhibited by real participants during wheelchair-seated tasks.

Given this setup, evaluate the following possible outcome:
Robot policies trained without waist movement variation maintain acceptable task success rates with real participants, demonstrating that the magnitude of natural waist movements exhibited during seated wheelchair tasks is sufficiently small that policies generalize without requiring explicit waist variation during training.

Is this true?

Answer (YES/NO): NO